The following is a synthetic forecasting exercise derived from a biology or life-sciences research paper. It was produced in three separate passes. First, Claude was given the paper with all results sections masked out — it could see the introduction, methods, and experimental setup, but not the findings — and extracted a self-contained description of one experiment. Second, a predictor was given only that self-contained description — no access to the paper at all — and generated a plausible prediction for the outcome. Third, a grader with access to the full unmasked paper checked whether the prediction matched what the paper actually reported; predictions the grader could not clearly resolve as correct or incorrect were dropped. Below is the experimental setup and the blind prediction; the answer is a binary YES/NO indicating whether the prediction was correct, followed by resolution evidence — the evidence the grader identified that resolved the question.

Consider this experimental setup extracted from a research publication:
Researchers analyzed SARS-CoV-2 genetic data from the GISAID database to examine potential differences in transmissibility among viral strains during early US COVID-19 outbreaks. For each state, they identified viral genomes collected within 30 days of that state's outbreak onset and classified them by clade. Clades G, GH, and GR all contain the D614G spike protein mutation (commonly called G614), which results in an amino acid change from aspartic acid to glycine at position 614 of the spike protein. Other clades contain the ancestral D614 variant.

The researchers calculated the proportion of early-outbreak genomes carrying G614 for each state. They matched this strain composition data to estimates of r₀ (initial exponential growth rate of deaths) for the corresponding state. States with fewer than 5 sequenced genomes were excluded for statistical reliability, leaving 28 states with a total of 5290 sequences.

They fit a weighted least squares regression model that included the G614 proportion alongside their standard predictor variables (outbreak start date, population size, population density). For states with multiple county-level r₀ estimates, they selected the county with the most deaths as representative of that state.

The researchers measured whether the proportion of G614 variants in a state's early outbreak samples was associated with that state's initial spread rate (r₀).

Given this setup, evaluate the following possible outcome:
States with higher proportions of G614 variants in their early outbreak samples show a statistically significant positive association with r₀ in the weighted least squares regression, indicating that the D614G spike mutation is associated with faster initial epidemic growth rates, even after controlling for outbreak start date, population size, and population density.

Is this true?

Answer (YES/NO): YES